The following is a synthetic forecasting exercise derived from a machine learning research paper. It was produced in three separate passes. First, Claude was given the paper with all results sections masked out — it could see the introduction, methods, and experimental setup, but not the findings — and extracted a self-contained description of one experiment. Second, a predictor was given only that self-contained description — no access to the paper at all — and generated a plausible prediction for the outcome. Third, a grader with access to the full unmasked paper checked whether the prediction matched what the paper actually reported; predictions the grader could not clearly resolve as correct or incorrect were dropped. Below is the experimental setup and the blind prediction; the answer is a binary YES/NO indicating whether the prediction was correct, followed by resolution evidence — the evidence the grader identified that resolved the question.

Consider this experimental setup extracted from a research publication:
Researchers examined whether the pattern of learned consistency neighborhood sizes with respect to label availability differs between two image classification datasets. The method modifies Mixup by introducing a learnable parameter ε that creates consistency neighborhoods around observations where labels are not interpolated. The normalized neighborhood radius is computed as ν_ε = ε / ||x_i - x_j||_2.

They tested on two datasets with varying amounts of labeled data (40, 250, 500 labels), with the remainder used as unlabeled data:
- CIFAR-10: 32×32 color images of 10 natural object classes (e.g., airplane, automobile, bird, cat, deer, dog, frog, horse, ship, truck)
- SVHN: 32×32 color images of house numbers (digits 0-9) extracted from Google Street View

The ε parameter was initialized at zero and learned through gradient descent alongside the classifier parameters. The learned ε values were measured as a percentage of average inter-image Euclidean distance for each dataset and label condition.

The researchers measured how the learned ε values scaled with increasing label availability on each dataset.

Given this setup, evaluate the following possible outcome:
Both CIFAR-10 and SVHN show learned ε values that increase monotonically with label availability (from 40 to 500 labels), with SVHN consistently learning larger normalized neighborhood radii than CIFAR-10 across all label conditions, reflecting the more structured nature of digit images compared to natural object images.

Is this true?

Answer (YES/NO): NO